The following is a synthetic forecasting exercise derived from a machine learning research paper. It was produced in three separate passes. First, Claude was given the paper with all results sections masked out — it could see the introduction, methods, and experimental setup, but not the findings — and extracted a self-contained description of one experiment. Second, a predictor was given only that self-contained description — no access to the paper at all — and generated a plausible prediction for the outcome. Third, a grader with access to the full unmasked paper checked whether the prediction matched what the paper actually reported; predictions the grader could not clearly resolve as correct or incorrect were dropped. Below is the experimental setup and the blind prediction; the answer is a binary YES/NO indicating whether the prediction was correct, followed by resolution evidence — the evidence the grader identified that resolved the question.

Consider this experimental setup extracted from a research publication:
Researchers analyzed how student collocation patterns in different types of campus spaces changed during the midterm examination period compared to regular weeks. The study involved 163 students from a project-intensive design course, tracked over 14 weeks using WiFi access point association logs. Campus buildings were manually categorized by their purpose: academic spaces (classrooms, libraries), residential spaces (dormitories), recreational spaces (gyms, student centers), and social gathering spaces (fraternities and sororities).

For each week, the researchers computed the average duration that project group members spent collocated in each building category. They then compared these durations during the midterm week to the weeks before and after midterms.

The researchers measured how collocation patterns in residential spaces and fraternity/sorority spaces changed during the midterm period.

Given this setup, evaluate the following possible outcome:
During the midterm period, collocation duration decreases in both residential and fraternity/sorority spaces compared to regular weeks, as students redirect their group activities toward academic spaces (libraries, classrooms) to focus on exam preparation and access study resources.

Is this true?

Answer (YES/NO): NO